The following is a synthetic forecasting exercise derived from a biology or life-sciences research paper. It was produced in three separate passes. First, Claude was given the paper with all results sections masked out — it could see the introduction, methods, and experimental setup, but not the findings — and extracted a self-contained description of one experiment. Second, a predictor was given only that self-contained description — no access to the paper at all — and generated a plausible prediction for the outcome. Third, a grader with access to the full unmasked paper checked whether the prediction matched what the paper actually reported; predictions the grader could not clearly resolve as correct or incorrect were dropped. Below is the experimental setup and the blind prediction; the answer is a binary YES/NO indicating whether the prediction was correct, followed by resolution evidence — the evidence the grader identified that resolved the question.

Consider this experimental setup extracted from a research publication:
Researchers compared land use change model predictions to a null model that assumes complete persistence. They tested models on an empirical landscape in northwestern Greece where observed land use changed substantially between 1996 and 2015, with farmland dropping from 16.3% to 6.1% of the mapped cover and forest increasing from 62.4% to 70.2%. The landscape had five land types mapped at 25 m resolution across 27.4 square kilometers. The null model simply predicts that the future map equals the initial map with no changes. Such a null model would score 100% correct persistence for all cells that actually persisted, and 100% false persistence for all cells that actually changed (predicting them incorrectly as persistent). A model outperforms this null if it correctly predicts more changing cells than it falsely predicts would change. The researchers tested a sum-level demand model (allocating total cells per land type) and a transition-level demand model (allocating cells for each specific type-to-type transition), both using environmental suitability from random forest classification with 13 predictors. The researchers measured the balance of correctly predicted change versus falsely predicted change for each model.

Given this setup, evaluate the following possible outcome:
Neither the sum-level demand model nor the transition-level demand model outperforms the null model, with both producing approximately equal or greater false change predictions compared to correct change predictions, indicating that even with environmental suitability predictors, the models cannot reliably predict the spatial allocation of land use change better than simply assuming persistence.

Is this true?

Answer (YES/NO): NO